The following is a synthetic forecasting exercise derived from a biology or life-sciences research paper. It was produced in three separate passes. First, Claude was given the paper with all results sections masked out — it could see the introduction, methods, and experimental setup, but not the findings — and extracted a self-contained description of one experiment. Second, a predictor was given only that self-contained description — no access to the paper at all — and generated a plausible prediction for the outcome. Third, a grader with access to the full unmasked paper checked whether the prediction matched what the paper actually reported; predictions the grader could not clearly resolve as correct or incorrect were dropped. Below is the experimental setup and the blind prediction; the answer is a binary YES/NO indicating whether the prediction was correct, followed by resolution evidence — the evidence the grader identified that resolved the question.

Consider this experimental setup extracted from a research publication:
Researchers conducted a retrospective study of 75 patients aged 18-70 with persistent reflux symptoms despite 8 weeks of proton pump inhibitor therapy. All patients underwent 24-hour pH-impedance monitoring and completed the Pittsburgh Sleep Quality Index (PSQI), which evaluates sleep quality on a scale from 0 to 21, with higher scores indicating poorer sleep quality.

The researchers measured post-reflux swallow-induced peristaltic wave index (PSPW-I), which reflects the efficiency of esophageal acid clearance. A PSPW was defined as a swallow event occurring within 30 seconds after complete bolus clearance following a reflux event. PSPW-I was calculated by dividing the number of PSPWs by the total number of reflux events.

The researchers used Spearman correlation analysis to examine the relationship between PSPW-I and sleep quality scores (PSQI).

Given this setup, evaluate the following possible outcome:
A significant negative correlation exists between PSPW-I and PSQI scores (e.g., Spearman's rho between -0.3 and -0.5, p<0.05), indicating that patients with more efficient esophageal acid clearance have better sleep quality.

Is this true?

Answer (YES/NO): NO